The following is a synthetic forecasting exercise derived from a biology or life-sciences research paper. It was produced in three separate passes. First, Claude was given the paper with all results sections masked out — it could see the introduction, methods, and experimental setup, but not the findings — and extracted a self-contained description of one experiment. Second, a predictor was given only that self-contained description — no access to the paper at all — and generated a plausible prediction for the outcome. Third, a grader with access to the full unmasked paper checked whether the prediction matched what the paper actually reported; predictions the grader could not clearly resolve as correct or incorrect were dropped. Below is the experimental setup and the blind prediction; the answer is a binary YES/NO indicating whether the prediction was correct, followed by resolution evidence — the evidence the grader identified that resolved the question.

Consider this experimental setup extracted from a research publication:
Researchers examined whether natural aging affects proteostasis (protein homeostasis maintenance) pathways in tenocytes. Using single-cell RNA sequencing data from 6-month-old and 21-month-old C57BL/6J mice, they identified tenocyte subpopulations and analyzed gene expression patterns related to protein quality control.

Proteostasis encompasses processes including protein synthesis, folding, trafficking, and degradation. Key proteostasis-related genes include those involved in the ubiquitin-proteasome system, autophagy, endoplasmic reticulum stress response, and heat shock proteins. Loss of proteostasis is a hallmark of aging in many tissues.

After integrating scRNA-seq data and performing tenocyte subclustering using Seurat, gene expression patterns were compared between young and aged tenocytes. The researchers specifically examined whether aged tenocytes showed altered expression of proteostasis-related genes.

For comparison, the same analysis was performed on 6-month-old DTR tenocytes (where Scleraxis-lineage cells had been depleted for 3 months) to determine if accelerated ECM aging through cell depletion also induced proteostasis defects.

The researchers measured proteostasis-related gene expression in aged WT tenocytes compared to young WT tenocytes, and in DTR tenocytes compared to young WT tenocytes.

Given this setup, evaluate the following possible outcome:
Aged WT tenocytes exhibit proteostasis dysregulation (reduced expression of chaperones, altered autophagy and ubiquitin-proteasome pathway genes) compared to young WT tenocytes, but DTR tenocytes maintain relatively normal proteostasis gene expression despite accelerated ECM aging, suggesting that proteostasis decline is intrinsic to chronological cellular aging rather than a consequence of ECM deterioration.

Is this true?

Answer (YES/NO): NO